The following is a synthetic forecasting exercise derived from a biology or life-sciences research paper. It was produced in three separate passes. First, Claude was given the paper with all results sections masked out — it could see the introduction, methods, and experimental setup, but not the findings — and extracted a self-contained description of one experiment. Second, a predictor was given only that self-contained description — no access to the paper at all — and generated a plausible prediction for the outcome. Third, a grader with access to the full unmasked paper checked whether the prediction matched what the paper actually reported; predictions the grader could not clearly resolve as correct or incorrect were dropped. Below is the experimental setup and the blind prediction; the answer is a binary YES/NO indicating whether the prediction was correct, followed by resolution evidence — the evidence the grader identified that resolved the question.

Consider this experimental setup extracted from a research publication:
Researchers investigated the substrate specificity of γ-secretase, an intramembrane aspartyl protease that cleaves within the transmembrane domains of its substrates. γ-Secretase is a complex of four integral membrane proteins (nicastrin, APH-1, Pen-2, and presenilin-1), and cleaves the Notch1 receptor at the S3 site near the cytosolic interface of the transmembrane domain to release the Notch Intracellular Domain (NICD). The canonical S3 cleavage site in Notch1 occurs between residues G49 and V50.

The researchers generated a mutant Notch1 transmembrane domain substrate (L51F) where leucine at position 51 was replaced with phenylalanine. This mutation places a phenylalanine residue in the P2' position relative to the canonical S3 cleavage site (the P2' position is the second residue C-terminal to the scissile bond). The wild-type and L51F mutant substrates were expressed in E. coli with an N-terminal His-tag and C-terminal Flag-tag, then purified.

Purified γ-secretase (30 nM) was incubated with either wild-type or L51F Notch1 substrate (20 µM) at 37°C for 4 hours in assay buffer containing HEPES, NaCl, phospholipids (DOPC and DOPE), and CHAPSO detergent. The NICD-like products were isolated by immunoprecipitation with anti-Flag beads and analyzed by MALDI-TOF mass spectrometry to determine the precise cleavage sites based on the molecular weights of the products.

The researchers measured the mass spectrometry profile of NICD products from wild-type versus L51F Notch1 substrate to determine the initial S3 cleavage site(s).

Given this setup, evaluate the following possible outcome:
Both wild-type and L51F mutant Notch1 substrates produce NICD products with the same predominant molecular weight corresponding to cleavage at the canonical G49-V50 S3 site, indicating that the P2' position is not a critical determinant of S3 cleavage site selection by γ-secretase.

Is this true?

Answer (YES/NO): NO